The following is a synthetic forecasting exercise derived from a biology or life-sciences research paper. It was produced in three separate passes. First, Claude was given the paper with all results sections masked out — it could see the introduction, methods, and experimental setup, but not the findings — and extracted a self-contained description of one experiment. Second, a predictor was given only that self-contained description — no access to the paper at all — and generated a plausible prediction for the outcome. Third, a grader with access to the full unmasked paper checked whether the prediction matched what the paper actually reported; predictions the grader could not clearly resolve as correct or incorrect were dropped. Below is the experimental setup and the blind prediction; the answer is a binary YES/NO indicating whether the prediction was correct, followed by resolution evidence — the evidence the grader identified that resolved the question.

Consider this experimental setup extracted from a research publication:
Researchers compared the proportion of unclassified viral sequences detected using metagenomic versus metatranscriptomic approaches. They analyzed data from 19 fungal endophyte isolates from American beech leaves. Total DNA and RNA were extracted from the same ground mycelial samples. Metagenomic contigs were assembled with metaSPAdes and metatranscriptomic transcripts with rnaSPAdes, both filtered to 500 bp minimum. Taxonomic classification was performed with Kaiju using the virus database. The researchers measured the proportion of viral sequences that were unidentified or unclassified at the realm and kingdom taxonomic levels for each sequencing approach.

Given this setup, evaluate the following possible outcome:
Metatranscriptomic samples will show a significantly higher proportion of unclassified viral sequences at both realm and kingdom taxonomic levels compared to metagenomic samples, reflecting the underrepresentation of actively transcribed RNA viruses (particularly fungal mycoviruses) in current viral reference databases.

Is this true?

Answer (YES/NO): YES